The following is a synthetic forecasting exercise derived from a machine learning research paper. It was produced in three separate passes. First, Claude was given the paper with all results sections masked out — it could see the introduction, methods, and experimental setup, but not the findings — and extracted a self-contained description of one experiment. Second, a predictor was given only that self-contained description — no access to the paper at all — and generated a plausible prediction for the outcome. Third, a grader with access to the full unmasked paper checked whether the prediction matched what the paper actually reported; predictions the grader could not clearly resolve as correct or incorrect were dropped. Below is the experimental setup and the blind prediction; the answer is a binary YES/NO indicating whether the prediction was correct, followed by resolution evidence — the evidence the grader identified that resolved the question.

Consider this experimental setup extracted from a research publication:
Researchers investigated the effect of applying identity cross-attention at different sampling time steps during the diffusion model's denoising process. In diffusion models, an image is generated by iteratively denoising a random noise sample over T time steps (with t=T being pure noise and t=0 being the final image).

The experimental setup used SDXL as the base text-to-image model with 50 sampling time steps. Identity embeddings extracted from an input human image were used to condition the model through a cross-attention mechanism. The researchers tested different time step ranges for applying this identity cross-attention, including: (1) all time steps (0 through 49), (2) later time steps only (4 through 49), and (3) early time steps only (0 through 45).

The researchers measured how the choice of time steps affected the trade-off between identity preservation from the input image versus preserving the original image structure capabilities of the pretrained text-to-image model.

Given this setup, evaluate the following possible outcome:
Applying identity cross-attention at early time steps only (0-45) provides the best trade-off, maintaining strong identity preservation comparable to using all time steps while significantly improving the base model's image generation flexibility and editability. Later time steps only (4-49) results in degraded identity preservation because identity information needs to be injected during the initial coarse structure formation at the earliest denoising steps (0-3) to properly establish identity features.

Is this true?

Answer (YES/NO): NO